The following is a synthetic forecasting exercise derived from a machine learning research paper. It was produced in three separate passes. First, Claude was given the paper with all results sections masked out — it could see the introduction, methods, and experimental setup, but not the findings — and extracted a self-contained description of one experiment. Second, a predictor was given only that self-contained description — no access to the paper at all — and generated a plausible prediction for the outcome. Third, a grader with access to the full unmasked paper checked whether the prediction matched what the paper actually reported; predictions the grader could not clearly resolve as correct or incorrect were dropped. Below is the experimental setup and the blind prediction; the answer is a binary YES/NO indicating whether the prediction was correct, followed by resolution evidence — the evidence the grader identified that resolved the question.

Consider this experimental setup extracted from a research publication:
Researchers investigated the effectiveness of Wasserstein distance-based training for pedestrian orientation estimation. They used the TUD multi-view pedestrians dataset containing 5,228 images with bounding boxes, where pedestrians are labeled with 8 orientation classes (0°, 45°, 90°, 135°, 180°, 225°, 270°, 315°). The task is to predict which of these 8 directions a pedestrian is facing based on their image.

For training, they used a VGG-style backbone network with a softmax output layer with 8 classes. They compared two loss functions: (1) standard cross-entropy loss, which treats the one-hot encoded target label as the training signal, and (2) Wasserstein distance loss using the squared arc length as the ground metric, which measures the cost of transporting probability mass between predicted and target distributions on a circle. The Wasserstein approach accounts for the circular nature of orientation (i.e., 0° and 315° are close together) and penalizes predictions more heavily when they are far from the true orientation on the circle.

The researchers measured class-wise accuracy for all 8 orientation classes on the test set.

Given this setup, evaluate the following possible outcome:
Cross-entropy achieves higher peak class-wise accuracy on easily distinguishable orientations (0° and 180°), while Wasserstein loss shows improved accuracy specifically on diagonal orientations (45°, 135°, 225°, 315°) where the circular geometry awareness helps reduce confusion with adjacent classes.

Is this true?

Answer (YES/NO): NO